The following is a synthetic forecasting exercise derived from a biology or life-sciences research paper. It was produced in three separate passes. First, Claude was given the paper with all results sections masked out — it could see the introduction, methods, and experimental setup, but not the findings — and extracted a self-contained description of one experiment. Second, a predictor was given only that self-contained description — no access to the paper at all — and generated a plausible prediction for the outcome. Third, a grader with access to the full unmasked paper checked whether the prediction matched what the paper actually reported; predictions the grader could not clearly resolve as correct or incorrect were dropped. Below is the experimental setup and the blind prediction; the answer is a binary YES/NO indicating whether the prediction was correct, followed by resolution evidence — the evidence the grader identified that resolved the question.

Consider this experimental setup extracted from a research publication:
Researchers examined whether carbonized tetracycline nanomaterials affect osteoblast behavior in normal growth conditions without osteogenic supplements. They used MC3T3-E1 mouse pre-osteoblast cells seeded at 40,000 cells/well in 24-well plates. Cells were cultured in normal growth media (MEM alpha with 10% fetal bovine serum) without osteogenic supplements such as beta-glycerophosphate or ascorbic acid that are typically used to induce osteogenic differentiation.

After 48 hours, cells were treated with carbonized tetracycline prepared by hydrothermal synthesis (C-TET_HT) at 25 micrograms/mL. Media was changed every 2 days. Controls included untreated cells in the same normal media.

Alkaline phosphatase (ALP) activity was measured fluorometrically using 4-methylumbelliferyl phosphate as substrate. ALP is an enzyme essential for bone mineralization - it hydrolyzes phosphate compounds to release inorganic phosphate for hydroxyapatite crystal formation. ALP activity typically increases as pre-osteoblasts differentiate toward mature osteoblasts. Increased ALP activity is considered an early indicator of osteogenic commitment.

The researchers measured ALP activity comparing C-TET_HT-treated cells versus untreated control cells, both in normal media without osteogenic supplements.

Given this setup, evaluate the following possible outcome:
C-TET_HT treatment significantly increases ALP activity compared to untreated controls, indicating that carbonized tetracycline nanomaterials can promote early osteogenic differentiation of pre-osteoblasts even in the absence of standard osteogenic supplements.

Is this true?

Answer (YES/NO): NO